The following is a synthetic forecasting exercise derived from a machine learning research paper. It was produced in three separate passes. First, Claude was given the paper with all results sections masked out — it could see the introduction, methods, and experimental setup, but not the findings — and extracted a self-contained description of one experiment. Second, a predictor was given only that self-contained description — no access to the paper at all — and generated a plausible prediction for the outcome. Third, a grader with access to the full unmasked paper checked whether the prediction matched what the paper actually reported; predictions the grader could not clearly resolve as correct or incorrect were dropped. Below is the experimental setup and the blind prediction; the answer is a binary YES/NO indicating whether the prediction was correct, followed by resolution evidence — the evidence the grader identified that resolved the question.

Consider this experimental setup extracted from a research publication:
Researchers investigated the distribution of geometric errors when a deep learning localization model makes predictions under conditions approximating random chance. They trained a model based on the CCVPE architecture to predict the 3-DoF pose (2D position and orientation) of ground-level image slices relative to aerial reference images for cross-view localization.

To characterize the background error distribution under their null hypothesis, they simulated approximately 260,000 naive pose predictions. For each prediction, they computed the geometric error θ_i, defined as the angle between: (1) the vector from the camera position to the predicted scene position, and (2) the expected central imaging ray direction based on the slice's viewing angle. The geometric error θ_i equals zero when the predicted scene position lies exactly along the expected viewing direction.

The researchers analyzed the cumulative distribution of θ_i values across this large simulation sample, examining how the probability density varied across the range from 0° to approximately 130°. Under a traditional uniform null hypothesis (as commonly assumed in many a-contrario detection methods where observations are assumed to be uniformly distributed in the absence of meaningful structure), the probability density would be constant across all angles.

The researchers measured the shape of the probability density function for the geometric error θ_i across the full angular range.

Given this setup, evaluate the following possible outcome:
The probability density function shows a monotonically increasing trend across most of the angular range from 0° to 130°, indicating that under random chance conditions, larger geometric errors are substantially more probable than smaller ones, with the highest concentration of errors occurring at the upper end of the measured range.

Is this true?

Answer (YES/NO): NO